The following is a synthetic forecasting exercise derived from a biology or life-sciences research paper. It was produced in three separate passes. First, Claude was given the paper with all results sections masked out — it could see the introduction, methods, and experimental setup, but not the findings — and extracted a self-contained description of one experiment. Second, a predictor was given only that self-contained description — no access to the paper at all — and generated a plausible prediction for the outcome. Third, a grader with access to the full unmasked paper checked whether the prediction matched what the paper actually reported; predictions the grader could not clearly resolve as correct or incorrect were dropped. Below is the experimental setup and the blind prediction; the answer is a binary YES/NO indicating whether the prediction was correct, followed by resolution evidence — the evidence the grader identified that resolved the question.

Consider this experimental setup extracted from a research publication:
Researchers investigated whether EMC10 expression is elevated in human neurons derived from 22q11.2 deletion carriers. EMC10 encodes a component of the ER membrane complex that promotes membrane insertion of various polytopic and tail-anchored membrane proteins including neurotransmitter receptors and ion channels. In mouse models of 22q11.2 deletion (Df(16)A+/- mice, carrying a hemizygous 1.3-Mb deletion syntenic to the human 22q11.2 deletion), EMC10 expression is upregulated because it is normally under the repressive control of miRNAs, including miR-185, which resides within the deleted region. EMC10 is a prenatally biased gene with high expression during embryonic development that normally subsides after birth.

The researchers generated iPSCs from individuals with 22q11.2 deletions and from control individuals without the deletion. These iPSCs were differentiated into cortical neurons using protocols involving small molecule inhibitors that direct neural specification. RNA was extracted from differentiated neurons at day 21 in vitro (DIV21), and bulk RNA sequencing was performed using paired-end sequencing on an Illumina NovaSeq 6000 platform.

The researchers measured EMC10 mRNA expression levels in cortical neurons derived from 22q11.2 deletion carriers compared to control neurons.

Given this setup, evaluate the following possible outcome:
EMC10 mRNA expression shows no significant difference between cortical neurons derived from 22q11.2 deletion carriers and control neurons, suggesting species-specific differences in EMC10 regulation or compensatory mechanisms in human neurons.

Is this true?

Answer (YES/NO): NO